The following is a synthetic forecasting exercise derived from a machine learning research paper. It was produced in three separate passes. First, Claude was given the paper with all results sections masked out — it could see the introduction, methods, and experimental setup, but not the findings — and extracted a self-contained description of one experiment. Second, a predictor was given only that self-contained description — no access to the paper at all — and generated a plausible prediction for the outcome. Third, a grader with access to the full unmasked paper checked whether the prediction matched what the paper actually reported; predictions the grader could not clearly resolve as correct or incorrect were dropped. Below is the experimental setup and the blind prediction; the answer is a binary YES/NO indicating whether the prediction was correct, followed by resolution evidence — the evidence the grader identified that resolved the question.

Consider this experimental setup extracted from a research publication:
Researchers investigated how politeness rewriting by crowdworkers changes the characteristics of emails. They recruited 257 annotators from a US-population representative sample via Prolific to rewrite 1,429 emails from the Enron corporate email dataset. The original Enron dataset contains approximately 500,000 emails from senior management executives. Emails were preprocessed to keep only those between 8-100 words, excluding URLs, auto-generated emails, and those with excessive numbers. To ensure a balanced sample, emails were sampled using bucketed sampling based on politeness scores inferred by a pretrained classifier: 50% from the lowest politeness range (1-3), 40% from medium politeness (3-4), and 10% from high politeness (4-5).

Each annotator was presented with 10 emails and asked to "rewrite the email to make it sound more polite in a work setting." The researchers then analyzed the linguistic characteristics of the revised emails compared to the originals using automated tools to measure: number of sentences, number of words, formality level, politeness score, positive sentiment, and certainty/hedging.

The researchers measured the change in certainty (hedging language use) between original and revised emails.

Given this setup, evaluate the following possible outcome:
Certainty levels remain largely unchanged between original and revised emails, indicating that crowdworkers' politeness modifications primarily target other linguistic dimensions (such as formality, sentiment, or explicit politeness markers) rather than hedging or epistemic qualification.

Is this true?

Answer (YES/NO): NO